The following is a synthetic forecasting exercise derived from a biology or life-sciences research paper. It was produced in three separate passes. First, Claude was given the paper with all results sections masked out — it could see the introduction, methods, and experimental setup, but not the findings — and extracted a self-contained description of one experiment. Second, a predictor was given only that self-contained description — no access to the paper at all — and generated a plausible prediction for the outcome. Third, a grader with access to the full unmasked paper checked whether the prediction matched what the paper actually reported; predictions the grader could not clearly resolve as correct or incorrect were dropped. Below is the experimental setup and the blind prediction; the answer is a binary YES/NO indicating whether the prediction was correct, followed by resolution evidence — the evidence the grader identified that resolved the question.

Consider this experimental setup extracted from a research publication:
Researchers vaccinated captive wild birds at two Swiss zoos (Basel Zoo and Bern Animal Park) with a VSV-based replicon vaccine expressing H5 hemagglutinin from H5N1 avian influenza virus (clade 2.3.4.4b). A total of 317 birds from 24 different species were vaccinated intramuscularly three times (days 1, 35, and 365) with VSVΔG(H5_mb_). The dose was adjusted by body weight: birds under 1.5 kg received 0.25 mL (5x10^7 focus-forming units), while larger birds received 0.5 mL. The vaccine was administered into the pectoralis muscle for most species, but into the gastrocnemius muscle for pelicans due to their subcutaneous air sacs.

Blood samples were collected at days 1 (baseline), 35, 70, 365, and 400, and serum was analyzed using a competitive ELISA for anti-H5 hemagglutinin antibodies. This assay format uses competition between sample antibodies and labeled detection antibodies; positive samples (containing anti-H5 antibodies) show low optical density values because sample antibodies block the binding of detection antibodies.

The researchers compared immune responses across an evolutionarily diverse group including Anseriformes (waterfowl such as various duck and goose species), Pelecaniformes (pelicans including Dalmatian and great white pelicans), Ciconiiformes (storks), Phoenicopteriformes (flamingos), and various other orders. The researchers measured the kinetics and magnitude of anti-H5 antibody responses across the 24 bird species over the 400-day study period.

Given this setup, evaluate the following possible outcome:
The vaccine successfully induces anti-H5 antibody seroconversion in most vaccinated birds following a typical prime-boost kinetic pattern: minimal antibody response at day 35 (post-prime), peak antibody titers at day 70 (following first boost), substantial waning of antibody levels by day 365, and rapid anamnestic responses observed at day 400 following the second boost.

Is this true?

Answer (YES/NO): NO